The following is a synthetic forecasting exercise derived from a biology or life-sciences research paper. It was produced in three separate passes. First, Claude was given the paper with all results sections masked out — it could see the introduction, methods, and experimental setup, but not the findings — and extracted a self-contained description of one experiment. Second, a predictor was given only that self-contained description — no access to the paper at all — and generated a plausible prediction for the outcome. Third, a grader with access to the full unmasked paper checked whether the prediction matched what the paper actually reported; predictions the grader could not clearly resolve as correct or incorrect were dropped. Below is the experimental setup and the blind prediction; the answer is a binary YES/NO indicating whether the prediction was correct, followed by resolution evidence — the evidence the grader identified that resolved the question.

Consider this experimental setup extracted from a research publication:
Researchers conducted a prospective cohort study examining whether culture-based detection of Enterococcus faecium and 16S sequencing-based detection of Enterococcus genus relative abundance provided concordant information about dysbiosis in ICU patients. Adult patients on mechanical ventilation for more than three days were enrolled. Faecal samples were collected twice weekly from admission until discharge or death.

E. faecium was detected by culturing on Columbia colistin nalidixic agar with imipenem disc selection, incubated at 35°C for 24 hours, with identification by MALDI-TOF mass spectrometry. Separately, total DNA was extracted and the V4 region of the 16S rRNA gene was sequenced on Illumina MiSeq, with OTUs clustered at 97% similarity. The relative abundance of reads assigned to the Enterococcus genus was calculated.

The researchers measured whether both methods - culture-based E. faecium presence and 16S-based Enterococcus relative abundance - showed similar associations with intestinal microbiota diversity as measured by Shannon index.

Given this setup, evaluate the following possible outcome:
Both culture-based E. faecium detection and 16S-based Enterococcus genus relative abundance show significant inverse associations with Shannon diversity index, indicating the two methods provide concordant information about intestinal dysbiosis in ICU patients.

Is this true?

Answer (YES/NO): YES